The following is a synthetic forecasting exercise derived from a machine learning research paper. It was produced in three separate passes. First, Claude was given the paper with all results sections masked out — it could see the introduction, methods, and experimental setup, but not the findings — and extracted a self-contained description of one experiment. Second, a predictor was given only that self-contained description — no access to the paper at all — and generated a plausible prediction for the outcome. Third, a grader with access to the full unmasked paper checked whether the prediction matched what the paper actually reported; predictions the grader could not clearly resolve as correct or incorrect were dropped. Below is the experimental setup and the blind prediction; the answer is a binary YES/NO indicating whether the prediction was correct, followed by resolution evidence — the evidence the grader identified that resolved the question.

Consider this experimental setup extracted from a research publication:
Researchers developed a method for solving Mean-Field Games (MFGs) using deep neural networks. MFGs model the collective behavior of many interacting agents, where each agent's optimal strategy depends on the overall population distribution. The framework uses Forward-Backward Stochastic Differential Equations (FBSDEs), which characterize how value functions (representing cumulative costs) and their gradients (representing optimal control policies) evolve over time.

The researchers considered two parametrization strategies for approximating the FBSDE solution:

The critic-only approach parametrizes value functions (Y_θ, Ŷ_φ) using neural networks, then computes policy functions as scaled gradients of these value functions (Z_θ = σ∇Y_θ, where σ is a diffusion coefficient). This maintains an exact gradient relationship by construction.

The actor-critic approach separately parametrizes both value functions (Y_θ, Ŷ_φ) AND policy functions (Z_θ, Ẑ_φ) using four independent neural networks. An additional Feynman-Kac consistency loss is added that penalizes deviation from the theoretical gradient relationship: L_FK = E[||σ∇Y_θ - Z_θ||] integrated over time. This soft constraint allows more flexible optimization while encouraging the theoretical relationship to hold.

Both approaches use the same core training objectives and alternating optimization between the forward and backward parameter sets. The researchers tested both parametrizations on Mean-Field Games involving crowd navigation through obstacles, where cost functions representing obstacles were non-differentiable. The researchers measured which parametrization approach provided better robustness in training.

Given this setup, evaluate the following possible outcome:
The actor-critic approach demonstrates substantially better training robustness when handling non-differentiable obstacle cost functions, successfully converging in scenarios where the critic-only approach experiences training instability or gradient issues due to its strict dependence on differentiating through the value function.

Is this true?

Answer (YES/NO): NO